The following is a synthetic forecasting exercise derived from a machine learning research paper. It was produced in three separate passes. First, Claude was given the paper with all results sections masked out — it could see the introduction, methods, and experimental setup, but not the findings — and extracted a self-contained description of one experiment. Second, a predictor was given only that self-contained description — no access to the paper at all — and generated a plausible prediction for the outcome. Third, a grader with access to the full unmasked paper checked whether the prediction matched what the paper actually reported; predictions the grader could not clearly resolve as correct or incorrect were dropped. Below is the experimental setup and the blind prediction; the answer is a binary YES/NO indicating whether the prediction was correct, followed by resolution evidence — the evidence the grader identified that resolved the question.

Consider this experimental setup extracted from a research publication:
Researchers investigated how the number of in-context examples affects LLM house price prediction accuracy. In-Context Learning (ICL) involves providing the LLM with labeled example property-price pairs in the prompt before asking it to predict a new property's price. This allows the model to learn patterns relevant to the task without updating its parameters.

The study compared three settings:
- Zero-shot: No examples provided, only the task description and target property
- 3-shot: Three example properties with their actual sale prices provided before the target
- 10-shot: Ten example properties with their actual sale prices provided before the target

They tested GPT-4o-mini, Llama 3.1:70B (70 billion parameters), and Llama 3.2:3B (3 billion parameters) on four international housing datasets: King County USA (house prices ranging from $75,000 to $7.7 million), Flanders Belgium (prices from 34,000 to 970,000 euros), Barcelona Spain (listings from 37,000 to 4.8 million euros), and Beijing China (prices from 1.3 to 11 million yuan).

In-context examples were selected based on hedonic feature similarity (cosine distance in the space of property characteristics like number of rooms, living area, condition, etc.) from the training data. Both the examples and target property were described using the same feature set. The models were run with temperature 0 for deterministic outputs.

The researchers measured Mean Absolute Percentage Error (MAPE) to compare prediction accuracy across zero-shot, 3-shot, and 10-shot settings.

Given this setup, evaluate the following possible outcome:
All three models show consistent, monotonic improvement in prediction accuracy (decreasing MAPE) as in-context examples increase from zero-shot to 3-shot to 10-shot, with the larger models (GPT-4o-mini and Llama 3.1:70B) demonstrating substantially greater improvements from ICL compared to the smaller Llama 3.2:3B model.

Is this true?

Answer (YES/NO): NO